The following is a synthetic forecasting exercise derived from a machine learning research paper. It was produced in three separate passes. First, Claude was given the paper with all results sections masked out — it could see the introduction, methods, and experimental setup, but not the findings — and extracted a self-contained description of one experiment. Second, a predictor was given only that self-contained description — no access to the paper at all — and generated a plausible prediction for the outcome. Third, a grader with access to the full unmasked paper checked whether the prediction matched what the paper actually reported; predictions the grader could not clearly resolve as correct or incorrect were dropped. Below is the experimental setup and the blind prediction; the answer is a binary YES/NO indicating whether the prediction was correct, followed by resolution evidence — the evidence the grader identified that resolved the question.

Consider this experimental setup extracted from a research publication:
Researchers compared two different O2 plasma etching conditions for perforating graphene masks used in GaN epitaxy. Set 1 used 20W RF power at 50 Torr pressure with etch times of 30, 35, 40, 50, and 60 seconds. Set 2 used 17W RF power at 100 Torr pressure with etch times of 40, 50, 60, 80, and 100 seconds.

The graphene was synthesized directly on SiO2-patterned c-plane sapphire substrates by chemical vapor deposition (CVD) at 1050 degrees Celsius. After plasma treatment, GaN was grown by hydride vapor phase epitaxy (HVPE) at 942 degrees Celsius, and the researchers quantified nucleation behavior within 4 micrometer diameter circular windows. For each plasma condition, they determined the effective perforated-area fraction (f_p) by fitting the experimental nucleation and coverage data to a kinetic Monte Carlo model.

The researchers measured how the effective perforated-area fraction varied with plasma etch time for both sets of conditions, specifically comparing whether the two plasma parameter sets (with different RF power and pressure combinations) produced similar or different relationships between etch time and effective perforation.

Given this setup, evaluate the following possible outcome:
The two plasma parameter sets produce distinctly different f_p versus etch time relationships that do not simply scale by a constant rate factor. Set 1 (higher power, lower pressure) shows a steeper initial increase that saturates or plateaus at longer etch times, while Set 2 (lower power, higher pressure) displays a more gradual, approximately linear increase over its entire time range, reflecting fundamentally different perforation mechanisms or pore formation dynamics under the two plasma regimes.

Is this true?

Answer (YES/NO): NO